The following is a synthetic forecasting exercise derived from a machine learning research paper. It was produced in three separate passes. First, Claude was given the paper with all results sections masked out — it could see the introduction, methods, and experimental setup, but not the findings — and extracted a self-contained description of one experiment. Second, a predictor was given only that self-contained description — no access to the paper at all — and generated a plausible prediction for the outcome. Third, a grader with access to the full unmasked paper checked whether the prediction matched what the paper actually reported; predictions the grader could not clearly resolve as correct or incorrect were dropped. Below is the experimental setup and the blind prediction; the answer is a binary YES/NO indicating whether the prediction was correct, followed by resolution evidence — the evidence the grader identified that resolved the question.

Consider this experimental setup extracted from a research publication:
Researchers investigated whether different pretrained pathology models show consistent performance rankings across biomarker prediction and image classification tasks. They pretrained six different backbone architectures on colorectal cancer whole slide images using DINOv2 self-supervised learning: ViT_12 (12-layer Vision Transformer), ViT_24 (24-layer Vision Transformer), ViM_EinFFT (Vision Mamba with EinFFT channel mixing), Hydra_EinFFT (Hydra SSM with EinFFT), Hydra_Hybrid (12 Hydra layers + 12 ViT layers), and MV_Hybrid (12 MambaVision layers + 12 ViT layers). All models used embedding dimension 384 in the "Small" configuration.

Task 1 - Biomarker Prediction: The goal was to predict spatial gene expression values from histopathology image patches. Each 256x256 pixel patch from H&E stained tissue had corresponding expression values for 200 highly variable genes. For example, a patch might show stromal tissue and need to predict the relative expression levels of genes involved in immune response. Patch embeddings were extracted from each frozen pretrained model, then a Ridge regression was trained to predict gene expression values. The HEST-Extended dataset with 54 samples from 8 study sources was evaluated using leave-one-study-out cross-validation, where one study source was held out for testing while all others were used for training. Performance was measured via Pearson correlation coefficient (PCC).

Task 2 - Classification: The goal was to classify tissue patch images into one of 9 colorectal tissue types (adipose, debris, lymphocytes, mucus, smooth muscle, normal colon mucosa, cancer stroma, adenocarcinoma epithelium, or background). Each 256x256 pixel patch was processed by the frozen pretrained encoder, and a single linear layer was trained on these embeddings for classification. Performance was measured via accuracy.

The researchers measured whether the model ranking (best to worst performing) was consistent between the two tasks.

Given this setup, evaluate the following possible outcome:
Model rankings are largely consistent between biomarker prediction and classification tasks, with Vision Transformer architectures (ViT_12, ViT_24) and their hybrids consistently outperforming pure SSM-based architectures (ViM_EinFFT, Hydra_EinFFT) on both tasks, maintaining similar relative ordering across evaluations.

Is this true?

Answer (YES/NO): NO